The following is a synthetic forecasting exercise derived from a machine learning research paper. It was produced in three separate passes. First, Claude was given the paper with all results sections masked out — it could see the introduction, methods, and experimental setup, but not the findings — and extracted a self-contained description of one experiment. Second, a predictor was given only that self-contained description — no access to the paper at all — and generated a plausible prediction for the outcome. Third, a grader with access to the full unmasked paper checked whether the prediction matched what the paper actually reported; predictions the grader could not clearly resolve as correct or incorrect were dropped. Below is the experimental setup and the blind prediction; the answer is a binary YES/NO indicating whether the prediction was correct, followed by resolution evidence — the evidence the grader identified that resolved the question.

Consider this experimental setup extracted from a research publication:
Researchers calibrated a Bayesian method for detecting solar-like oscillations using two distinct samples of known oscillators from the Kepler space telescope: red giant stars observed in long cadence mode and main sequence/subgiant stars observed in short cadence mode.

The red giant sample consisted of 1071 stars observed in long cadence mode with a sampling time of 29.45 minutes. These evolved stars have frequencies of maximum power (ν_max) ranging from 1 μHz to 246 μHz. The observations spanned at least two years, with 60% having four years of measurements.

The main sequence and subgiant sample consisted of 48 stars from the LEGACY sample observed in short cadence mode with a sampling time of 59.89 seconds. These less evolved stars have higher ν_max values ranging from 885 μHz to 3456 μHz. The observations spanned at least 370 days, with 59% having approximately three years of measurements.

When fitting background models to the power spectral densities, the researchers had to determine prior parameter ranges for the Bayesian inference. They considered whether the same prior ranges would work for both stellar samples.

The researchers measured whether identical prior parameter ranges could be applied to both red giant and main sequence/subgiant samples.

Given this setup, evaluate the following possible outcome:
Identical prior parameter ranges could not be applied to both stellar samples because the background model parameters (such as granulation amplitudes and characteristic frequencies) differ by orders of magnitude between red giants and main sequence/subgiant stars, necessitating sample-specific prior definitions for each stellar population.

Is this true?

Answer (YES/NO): YES